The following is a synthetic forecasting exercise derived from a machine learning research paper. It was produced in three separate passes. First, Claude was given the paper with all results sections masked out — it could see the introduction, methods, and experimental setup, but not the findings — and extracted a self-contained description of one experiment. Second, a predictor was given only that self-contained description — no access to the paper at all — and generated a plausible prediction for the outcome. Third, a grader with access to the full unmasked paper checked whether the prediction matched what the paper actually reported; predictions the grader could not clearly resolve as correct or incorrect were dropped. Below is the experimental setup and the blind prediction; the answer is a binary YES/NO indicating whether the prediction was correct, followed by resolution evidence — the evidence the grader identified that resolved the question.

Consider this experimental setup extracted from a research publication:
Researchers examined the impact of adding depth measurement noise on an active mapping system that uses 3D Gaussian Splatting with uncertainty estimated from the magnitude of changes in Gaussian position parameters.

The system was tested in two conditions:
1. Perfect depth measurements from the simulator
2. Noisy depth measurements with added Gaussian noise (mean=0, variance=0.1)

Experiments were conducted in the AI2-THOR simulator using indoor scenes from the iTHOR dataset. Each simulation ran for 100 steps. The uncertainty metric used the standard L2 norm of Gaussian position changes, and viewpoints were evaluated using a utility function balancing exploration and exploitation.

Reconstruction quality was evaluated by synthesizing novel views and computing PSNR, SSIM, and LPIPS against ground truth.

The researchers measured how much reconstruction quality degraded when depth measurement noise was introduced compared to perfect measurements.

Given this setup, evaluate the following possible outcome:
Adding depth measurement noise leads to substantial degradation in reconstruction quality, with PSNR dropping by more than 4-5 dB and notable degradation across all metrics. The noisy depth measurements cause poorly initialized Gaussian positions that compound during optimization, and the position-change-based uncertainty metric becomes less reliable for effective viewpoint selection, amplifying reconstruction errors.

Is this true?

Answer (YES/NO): NO